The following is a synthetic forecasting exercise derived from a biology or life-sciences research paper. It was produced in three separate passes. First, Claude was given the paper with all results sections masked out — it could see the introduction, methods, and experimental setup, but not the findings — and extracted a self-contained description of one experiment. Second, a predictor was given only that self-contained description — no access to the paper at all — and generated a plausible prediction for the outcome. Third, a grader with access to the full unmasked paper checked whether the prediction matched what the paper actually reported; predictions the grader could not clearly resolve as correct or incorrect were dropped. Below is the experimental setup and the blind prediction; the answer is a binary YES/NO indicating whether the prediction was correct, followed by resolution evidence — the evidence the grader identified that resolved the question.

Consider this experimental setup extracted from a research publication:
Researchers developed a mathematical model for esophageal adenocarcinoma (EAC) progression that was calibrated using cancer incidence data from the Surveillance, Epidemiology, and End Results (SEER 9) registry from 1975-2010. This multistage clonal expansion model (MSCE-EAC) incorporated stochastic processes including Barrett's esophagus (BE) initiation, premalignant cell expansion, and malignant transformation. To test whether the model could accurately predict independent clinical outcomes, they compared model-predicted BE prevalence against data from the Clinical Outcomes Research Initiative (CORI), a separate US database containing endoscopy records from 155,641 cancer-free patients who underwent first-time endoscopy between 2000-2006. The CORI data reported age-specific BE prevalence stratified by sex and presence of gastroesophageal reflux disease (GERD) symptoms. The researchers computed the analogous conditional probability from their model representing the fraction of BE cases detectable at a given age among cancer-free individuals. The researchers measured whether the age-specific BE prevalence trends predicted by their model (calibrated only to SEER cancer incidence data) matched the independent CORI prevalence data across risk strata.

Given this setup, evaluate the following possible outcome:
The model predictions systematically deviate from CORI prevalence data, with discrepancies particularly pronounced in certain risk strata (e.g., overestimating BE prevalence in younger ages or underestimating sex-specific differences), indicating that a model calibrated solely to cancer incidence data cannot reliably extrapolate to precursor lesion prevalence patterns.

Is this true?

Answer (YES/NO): NO